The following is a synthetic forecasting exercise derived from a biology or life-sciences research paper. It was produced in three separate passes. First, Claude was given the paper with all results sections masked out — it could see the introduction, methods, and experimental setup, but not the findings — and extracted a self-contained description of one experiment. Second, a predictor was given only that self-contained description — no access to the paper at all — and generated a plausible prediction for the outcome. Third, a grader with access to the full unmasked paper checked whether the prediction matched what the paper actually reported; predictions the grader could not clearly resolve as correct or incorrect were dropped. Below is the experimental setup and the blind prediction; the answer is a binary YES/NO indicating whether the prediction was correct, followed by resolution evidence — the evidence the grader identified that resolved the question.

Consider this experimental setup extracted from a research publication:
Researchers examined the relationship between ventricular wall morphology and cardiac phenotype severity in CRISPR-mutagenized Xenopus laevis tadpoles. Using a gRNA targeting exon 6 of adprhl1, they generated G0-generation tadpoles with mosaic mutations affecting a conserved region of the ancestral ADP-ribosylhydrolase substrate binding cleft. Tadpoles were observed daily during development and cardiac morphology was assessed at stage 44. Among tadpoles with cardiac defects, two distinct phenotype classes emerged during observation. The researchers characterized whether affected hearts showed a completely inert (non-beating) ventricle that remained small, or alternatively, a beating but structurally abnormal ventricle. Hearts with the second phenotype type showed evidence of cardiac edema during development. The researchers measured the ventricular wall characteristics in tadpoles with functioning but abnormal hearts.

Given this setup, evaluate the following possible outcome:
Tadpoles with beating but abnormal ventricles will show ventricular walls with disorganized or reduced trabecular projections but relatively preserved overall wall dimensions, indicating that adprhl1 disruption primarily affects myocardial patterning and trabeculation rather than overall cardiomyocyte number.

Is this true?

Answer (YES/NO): NO